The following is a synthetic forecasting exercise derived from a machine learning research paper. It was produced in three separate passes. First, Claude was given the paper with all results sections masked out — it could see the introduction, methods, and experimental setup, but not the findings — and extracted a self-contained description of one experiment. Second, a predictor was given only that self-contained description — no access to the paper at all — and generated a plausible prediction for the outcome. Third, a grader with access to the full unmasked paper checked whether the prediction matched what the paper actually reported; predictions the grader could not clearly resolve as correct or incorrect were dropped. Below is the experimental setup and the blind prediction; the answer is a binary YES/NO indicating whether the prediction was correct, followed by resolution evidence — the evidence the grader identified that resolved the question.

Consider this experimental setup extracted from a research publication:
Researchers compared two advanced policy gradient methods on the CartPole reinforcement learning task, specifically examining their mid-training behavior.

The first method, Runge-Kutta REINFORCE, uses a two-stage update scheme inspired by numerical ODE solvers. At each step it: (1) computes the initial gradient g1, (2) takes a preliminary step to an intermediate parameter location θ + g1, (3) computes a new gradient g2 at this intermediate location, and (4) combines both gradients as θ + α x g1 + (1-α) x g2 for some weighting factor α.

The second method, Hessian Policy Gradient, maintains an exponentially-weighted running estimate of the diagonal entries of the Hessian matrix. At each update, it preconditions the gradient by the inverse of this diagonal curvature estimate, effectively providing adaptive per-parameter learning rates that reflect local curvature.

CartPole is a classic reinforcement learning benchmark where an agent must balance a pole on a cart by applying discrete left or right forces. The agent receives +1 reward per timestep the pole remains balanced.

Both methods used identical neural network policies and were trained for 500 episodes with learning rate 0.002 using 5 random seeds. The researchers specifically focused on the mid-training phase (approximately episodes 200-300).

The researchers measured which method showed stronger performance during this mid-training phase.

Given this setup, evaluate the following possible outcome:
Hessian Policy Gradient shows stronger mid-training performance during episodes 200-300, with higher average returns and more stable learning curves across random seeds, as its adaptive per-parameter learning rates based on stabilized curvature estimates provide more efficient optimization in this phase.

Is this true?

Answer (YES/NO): NO